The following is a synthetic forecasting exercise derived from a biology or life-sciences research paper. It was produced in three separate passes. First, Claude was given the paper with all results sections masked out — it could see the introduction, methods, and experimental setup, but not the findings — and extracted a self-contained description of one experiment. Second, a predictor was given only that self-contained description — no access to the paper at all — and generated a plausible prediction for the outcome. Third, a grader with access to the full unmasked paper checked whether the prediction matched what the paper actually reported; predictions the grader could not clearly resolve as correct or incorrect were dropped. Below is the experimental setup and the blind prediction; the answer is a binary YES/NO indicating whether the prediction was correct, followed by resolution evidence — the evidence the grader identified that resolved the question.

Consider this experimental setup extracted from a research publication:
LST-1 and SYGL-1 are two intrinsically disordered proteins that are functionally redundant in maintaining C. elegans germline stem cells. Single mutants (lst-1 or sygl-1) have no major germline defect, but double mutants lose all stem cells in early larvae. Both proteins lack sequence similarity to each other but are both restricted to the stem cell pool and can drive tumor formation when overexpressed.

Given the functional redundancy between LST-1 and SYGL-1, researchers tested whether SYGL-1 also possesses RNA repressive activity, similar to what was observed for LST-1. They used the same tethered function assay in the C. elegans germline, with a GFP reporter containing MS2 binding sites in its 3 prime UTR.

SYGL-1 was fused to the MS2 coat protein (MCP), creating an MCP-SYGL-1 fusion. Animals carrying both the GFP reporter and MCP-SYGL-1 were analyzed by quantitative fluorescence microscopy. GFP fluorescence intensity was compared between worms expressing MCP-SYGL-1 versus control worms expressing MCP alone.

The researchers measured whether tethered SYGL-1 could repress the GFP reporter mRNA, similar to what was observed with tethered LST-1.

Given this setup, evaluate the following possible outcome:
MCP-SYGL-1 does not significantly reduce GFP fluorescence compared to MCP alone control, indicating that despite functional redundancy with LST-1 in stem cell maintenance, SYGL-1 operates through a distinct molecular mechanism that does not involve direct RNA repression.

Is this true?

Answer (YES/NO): NO